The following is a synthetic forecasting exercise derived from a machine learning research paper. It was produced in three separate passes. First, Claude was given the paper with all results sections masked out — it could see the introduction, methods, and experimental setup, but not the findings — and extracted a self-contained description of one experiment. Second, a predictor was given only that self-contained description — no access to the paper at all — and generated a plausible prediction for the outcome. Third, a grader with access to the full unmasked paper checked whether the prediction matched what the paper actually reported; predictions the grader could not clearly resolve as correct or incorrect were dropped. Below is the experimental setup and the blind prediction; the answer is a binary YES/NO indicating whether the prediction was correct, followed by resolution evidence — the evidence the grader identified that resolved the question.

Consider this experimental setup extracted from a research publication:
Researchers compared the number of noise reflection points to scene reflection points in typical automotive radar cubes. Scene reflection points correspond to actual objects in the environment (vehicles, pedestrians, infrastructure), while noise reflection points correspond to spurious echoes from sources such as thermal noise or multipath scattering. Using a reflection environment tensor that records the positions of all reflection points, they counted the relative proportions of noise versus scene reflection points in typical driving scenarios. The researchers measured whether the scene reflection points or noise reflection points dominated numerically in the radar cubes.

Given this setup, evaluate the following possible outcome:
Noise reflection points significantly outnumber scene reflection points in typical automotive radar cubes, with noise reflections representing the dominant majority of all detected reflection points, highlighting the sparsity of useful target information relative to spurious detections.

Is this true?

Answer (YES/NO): YES